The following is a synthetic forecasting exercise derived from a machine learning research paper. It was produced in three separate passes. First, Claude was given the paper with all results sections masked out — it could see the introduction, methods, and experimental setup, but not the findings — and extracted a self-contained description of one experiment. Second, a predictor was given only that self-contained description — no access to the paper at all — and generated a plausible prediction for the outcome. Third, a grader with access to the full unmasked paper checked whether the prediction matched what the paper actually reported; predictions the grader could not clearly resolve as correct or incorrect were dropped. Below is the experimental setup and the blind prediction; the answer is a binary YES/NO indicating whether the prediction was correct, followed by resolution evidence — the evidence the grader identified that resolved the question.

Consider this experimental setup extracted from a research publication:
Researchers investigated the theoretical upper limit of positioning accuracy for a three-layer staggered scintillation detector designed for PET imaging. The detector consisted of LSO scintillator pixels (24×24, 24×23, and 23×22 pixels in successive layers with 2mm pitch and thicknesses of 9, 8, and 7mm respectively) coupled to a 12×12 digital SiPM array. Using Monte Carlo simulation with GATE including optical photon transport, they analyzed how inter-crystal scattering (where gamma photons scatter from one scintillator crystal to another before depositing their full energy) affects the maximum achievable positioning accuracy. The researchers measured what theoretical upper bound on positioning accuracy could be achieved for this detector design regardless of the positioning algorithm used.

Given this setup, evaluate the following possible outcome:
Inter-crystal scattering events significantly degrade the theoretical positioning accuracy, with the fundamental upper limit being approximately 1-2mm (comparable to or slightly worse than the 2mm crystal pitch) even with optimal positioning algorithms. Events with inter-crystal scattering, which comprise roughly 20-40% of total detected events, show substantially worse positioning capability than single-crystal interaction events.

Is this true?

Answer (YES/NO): NO